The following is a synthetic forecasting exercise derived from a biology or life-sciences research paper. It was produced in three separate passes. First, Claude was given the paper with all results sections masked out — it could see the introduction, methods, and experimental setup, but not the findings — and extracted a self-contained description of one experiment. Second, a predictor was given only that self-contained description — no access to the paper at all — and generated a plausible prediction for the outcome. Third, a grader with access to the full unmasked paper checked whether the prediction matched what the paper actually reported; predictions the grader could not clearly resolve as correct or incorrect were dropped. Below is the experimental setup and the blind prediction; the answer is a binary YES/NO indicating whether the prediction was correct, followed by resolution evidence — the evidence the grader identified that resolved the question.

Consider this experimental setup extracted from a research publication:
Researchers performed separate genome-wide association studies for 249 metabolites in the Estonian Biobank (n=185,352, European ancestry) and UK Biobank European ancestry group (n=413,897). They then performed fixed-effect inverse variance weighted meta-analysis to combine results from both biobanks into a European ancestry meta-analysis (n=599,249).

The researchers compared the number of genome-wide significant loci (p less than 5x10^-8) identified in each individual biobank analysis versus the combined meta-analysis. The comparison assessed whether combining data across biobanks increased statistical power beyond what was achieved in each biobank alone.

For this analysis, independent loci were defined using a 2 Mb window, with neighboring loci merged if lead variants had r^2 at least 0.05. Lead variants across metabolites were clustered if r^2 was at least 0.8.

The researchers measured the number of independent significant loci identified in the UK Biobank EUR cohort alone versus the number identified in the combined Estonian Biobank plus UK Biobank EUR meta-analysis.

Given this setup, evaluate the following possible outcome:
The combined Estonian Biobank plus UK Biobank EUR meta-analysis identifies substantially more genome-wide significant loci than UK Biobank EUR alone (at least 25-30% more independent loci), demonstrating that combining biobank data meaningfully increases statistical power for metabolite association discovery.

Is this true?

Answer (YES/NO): YES